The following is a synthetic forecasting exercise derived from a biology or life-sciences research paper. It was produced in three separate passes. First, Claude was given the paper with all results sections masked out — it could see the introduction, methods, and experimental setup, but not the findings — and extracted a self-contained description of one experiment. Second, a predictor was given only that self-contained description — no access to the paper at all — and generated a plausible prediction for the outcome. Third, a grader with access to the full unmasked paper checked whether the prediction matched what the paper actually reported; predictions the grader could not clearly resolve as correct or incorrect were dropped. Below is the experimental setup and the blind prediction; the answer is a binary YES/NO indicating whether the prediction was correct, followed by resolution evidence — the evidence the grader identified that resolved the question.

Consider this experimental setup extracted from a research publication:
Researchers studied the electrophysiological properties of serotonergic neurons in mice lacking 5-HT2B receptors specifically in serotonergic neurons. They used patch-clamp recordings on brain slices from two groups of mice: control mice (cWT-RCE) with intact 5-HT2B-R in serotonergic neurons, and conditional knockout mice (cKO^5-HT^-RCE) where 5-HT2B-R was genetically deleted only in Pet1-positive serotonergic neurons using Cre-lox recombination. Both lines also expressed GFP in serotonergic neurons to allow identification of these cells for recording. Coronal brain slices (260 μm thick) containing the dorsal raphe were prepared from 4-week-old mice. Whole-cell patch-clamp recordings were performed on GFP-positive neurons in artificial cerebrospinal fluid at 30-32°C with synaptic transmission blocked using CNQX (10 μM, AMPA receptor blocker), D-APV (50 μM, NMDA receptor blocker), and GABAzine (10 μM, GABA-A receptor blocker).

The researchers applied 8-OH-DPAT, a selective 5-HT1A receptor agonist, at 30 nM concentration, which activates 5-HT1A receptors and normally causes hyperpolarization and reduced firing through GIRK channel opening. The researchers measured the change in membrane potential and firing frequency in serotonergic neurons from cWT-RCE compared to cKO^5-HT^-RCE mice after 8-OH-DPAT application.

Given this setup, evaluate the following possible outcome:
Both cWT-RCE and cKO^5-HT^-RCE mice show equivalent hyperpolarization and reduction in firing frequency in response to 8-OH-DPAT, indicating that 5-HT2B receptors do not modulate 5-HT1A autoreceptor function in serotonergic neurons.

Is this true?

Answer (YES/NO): NO